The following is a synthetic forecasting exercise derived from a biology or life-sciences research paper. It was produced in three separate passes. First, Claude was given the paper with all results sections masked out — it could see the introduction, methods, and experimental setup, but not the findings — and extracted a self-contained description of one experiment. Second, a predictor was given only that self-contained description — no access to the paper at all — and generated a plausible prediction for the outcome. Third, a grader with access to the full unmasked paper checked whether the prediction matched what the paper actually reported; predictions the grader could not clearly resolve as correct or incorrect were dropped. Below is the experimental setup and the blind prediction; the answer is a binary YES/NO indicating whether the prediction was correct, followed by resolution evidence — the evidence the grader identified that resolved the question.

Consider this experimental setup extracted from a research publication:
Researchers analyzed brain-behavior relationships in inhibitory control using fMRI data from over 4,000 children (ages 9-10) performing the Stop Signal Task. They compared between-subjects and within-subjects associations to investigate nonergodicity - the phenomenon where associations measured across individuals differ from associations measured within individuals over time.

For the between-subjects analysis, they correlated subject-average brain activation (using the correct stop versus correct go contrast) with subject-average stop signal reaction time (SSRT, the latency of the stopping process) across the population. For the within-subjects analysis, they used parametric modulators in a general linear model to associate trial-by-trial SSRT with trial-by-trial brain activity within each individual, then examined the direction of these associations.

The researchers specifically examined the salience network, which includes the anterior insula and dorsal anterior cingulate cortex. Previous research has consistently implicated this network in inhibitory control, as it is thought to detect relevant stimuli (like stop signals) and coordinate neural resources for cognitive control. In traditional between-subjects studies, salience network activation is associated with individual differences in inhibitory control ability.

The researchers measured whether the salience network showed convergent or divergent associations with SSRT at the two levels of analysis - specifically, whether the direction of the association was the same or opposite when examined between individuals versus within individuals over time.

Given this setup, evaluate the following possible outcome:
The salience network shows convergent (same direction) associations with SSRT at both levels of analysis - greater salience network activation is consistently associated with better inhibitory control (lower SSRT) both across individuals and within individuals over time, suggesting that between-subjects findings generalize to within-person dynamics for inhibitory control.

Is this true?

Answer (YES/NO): NO